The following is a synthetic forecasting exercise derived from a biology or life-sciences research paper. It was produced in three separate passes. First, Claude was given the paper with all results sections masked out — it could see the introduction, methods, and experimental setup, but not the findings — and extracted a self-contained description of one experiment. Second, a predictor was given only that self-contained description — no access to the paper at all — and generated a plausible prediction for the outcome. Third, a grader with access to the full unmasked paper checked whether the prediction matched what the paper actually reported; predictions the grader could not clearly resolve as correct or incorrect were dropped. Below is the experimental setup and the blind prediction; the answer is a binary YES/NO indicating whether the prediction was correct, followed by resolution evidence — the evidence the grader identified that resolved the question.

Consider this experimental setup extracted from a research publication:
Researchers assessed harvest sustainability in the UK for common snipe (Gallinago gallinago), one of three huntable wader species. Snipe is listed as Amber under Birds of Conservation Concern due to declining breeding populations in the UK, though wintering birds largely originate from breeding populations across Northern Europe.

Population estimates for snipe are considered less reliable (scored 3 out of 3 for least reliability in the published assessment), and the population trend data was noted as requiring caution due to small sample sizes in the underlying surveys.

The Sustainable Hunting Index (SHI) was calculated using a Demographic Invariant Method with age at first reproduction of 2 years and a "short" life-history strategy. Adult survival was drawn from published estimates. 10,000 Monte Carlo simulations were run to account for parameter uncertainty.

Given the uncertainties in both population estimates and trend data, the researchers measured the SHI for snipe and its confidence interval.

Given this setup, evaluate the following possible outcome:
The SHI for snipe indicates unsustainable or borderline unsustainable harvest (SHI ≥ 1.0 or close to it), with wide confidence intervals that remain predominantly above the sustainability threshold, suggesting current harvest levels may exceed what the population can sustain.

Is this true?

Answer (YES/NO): NO